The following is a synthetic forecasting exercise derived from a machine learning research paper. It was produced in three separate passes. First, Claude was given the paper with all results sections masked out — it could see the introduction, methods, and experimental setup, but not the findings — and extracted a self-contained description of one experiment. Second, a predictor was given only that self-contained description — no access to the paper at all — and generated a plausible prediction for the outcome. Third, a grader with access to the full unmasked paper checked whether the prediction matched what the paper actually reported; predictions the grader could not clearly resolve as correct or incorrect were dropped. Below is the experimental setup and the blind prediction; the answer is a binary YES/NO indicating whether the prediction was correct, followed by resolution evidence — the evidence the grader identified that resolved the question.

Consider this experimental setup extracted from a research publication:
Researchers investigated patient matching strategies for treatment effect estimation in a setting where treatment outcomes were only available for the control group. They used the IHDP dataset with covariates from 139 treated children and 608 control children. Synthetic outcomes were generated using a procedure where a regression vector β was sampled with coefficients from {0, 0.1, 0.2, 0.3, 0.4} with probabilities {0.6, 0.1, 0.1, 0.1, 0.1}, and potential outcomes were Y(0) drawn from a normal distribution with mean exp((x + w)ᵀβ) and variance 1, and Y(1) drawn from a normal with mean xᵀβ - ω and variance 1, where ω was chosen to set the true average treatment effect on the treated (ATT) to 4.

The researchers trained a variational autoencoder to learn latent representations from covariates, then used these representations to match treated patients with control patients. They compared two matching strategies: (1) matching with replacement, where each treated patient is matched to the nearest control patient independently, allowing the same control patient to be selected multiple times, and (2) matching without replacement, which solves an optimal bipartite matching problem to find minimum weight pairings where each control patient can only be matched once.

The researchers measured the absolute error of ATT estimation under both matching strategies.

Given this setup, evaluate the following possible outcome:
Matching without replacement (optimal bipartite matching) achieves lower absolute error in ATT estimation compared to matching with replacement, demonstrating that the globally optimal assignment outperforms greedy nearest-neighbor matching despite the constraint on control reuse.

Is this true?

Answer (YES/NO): NO